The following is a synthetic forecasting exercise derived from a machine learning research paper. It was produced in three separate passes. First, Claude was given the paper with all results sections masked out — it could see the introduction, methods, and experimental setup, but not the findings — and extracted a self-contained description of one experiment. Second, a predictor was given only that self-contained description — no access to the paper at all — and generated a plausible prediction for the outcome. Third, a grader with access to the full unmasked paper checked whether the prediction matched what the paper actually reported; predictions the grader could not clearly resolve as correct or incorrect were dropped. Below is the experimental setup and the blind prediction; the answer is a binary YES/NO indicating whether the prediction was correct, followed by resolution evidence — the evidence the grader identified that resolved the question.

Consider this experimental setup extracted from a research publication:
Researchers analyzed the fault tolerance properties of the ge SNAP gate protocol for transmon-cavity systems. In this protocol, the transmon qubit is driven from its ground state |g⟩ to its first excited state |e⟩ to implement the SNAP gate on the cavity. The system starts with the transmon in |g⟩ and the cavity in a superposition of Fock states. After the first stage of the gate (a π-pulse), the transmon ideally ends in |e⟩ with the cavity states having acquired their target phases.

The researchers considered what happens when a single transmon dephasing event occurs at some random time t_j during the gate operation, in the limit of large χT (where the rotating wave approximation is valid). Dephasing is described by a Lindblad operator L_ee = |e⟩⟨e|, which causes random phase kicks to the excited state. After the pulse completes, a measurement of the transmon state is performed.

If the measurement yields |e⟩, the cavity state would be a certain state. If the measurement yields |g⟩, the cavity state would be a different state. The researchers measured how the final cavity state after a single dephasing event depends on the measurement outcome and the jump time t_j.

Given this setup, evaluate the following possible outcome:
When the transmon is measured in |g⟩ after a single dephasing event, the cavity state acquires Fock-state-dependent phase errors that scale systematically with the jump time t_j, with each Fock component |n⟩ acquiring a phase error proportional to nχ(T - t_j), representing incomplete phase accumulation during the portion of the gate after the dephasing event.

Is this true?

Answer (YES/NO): NO